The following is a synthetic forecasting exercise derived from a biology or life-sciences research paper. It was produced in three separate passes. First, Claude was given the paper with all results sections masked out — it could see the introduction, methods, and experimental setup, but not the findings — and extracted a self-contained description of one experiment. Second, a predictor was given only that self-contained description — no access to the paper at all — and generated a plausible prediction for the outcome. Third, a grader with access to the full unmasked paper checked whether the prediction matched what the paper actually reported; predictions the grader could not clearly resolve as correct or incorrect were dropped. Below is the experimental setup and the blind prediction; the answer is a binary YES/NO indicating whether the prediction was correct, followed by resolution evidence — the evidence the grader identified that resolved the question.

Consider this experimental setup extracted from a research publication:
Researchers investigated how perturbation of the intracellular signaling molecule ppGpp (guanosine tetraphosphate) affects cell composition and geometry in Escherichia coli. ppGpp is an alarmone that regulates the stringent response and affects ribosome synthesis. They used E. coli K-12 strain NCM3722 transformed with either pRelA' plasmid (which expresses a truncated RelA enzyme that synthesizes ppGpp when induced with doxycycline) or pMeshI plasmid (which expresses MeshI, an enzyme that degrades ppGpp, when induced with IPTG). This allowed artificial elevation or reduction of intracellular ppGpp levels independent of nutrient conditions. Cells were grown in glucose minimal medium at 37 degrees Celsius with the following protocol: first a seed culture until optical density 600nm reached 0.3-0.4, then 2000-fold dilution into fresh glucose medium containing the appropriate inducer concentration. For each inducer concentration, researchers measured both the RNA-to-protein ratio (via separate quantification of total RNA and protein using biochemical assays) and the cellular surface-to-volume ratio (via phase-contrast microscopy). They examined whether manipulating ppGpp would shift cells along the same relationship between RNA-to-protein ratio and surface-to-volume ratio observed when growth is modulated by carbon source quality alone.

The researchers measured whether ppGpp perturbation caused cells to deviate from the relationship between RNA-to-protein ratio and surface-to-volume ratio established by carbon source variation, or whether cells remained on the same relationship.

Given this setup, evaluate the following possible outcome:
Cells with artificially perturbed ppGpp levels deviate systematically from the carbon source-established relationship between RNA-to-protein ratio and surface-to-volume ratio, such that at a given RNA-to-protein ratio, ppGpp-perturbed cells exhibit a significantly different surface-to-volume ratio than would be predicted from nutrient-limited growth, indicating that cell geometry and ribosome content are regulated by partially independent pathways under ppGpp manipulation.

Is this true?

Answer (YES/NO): NO